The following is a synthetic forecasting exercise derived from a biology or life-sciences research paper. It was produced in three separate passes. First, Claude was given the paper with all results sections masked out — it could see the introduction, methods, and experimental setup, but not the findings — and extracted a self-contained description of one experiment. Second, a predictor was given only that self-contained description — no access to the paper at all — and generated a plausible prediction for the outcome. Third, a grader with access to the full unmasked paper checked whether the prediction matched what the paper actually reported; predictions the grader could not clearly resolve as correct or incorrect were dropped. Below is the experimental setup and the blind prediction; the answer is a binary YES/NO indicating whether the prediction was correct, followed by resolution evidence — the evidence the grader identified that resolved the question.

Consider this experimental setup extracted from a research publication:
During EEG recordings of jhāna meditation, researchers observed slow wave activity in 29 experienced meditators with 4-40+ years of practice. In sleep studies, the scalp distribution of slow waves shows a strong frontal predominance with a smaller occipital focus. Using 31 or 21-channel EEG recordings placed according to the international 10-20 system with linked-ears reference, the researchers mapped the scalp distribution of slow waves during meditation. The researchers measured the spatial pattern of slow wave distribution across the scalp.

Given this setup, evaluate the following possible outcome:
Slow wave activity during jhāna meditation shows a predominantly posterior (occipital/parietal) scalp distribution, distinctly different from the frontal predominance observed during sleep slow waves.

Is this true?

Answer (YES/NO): NO